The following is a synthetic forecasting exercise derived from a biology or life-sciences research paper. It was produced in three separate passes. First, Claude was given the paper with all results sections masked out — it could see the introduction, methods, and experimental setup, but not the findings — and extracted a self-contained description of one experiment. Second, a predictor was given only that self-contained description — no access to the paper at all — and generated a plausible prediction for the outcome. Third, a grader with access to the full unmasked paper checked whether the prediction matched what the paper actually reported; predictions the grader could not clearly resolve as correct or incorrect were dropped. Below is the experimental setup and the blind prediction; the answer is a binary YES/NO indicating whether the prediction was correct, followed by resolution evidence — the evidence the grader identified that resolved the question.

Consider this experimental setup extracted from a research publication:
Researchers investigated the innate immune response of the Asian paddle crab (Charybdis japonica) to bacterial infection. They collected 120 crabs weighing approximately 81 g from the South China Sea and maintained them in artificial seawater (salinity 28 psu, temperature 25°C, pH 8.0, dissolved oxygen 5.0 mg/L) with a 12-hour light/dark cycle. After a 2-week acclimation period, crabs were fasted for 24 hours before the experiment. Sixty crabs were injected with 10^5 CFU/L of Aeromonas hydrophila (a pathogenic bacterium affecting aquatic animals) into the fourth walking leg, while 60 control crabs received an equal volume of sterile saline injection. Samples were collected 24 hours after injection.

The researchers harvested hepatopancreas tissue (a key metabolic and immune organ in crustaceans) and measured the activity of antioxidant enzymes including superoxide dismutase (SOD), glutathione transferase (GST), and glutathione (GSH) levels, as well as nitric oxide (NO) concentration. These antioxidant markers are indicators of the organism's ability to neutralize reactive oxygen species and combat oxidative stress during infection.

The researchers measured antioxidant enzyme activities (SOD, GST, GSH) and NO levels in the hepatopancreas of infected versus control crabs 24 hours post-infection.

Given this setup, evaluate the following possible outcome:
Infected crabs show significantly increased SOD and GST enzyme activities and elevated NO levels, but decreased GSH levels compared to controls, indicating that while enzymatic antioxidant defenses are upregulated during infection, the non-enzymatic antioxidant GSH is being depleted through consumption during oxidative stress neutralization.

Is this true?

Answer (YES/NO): NO